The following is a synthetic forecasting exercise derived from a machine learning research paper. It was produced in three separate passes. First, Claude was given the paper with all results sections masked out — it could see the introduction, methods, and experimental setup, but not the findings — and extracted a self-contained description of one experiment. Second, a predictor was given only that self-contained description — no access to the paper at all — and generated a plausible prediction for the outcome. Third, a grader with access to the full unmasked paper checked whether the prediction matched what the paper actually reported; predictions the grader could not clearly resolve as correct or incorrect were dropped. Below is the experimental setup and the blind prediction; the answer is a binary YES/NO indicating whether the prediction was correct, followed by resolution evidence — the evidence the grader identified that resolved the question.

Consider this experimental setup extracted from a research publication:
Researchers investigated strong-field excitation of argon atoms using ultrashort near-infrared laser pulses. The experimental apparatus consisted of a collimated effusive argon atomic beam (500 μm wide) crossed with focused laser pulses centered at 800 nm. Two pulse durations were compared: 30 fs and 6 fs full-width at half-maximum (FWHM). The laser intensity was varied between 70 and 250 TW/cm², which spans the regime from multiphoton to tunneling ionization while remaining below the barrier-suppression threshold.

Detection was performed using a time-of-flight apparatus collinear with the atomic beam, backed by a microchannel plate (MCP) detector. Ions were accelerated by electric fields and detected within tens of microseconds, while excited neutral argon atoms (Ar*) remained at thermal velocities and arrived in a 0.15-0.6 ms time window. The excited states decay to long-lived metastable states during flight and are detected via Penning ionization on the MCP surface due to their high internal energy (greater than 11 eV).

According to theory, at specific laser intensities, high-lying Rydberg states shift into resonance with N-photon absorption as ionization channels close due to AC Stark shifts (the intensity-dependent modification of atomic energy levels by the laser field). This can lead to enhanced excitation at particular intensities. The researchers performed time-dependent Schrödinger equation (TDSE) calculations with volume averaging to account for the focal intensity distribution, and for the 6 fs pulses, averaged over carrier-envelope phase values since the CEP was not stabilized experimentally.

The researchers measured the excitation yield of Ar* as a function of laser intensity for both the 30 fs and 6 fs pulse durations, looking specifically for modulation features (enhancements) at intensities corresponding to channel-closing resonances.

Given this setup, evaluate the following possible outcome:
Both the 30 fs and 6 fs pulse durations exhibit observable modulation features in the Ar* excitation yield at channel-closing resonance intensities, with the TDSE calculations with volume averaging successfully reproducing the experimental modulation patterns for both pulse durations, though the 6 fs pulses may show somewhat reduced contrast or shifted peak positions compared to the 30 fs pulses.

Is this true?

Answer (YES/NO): NO